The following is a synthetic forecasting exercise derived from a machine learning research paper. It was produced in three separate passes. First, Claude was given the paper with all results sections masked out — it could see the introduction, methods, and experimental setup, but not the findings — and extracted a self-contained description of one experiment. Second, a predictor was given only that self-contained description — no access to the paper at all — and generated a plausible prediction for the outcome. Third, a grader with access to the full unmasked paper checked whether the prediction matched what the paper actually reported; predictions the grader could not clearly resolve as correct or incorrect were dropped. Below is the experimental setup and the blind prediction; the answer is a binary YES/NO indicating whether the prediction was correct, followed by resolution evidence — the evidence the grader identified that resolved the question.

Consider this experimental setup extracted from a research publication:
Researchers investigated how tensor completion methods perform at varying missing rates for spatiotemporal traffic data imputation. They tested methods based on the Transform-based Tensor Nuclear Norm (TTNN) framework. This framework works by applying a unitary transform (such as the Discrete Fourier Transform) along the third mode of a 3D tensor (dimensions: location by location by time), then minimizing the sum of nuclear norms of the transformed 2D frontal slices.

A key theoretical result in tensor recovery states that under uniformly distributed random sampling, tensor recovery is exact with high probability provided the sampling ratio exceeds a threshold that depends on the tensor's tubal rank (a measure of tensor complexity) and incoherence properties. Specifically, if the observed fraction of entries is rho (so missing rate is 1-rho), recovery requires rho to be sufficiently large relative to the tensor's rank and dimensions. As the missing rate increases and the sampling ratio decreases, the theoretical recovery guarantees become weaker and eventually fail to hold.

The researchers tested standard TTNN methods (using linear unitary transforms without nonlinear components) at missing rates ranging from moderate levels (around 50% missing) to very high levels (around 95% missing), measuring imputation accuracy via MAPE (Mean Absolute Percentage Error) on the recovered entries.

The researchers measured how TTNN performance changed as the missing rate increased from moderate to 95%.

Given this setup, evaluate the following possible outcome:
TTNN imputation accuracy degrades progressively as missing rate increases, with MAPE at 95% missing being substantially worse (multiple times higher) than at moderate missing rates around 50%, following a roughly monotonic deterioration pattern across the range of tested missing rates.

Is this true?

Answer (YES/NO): NO